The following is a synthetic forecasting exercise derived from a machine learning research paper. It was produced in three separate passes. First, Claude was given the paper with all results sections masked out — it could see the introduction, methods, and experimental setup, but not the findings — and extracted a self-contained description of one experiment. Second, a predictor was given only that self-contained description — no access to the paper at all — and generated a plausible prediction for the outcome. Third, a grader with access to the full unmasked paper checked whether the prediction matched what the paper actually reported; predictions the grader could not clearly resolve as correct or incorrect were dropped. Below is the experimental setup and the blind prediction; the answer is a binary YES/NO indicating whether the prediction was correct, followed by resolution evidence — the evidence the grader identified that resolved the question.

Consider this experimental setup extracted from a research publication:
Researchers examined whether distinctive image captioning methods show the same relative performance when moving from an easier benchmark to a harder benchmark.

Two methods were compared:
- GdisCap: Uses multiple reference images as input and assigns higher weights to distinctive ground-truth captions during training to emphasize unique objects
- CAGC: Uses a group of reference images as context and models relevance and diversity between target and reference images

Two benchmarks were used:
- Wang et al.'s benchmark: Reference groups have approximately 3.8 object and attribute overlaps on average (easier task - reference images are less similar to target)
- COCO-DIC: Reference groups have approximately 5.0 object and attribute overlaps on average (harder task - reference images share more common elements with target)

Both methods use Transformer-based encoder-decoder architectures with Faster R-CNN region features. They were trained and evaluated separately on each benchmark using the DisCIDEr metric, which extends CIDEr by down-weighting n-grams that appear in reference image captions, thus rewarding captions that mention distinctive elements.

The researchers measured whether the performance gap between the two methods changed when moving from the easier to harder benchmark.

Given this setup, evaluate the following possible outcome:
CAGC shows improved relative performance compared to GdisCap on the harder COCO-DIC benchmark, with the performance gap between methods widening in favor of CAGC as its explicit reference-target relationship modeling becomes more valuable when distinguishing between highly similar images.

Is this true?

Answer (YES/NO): YES